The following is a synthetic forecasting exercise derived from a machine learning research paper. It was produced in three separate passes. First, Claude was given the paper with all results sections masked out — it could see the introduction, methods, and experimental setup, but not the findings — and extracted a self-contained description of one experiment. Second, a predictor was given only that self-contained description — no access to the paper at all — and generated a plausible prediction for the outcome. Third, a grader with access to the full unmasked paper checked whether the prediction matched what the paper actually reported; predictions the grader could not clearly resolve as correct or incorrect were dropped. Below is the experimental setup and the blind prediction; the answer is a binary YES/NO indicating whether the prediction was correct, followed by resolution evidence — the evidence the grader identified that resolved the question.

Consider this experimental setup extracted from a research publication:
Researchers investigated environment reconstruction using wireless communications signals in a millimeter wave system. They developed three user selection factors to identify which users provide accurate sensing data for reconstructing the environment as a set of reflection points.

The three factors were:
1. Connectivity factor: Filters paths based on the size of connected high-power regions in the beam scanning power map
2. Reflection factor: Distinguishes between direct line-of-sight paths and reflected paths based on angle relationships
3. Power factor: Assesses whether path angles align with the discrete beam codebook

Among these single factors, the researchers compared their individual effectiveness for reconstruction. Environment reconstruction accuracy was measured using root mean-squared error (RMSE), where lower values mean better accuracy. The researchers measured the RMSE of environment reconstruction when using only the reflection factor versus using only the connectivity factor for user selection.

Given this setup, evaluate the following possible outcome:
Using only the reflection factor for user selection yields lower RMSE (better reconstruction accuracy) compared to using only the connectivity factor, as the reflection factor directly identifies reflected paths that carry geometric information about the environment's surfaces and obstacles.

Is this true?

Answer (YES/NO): YES